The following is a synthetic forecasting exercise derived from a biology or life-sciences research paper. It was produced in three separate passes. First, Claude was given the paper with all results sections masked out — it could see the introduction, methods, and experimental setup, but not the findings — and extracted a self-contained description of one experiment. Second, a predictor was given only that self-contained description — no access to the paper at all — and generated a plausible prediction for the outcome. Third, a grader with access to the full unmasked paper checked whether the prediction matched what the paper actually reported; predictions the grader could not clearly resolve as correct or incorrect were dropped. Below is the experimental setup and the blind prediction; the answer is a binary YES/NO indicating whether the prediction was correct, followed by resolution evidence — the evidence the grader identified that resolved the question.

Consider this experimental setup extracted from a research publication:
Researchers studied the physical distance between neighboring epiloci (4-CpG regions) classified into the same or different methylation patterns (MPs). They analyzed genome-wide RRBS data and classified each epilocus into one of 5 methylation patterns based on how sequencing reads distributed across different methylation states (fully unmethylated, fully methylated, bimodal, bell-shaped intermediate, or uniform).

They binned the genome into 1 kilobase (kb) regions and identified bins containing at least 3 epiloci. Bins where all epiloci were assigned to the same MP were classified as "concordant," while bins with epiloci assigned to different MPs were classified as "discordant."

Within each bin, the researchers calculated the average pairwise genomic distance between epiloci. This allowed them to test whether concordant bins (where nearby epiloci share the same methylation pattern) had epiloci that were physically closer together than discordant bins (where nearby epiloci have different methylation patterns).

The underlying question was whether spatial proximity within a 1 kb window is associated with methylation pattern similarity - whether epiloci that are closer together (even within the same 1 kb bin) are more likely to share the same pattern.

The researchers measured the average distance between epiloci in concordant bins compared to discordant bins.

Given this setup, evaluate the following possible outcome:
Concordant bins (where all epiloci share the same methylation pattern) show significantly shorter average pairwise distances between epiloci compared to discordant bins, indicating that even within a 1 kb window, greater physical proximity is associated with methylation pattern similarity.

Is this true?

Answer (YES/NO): YES